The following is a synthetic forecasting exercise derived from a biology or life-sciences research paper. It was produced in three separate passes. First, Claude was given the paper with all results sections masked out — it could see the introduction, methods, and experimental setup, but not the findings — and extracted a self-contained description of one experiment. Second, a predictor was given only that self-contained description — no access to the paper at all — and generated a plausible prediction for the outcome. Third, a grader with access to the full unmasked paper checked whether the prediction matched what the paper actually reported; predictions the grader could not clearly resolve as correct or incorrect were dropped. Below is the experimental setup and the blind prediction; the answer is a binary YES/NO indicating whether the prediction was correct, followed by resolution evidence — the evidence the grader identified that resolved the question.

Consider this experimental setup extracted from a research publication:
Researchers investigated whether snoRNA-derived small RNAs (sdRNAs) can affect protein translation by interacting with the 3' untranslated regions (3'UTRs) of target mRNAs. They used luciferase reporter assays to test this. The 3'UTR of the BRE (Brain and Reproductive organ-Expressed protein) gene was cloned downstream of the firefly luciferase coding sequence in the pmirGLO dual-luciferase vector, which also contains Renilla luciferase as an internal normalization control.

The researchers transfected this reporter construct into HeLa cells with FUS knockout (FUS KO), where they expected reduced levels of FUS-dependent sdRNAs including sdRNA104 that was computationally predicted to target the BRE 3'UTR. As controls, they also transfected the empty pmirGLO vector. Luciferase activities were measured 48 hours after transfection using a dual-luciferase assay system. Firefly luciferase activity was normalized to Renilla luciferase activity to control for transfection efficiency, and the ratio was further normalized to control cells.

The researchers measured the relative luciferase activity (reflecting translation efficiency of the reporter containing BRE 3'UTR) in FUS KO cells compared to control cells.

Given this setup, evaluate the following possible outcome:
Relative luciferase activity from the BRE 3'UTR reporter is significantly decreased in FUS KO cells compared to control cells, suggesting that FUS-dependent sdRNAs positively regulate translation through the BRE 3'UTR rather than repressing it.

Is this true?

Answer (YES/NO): YES